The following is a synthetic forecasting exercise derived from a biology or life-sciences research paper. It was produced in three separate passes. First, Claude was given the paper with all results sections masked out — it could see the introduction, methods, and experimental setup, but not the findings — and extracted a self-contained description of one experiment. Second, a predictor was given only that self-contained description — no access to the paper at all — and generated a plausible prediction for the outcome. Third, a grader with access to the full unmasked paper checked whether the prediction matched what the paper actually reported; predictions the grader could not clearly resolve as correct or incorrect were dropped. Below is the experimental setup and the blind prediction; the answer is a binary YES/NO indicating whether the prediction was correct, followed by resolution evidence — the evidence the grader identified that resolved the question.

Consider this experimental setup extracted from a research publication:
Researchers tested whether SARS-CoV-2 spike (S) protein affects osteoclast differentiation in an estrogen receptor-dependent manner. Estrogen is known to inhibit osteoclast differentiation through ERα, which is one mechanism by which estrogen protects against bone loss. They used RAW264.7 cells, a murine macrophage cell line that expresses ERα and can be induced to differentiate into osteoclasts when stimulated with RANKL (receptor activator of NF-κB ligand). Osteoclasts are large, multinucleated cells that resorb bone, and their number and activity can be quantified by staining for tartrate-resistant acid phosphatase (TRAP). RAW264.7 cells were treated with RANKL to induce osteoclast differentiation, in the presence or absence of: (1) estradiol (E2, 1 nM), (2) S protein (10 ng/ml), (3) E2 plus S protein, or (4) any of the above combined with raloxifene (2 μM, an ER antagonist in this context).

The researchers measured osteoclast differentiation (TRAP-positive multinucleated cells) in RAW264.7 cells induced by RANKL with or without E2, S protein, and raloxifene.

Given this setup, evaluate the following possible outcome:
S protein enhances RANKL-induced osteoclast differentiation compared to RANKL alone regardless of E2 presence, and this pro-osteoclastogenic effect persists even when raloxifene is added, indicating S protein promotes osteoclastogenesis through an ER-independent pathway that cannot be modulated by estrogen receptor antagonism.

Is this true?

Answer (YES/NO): NO